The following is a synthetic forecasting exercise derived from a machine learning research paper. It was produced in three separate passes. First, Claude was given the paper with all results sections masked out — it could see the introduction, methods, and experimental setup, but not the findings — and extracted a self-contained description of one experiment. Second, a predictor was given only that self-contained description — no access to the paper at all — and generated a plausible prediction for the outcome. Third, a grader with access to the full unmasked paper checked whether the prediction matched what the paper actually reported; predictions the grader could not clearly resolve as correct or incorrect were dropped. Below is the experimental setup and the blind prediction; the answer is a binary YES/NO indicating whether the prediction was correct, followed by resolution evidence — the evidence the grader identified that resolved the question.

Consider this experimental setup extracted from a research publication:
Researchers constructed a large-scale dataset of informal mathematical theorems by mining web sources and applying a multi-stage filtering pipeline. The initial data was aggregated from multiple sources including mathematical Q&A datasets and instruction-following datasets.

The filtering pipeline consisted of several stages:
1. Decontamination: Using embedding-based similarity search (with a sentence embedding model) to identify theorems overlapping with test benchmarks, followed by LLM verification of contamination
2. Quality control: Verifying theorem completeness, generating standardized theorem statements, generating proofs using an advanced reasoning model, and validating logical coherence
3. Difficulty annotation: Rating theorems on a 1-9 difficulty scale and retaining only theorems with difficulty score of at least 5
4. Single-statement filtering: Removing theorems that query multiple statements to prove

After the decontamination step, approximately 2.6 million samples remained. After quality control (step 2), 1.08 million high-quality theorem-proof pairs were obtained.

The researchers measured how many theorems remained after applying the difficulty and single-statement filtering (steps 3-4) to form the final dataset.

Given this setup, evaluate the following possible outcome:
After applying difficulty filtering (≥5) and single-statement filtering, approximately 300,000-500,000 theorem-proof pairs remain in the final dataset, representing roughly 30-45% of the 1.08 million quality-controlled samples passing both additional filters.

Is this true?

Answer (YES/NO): NO